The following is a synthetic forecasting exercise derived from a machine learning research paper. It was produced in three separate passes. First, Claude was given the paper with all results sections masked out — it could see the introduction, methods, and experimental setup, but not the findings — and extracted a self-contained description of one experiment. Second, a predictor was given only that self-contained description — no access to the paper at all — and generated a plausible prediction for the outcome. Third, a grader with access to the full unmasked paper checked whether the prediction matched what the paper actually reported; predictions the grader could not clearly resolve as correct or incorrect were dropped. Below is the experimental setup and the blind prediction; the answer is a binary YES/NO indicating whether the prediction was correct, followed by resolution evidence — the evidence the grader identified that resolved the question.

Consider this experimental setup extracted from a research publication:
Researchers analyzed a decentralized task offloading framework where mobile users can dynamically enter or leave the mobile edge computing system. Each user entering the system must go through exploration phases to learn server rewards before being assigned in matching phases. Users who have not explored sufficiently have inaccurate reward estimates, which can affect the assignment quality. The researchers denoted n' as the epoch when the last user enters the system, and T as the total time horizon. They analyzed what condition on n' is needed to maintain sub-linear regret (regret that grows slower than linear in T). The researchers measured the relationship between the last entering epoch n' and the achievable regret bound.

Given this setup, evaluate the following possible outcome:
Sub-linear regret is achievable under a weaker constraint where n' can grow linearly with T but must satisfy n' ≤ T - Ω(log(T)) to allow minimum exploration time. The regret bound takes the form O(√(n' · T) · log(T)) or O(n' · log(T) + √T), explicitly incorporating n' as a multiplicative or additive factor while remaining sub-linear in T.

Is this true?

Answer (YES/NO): NO